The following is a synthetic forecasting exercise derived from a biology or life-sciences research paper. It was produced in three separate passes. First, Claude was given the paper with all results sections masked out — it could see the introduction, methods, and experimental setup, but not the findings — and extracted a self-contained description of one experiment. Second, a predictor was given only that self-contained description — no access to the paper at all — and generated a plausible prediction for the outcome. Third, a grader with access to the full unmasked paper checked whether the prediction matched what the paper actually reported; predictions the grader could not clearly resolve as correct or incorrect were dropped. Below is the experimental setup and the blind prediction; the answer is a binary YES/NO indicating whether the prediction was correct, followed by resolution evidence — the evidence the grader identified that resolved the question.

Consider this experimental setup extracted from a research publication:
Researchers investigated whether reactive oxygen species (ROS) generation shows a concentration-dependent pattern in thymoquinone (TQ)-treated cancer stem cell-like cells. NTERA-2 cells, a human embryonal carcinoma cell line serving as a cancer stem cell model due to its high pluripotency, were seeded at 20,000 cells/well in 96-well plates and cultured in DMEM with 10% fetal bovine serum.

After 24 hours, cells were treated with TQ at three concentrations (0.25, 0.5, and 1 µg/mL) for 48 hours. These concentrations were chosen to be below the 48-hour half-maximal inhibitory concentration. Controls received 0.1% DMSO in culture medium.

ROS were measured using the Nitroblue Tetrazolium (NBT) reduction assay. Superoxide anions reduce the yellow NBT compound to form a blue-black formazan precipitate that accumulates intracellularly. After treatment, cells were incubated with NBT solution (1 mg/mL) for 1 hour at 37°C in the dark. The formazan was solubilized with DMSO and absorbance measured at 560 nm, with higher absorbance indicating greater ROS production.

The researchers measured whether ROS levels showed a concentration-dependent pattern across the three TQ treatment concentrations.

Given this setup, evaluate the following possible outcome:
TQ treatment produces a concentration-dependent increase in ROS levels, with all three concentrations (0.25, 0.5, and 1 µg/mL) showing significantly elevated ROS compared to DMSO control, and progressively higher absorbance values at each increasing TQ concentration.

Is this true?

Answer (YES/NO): YES